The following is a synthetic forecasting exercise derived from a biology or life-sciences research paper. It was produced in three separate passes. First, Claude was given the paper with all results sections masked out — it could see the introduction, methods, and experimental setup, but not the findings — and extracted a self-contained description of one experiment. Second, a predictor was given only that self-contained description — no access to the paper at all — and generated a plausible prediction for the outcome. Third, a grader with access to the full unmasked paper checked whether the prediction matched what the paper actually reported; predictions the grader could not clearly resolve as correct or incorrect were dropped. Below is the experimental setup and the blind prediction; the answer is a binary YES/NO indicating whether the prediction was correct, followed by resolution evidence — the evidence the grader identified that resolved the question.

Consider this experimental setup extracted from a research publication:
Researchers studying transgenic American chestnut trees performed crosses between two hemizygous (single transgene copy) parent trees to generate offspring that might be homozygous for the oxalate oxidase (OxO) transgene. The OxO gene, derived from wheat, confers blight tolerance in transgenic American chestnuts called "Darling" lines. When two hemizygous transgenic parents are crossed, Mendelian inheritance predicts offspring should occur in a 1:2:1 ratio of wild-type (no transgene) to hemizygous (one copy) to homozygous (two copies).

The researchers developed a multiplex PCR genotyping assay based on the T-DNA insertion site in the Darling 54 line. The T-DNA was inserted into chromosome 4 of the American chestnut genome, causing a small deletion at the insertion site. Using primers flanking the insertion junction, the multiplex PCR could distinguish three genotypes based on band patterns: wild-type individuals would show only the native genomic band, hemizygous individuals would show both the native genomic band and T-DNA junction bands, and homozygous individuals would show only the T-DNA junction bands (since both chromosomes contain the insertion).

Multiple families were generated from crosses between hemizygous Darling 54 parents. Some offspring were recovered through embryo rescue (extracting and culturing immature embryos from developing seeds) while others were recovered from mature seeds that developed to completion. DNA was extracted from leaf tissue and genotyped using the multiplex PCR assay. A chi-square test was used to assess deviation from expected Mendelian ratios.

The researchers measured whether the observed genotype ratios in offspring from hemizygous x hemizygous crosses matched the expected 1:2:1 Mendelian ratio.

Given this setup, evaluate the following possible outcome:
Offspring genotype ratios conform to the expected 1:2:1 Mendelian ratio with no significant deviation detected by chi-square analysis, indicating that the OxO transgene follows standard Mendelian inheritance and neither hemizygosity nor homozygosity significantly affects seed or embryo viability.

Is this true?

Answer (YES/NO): NO